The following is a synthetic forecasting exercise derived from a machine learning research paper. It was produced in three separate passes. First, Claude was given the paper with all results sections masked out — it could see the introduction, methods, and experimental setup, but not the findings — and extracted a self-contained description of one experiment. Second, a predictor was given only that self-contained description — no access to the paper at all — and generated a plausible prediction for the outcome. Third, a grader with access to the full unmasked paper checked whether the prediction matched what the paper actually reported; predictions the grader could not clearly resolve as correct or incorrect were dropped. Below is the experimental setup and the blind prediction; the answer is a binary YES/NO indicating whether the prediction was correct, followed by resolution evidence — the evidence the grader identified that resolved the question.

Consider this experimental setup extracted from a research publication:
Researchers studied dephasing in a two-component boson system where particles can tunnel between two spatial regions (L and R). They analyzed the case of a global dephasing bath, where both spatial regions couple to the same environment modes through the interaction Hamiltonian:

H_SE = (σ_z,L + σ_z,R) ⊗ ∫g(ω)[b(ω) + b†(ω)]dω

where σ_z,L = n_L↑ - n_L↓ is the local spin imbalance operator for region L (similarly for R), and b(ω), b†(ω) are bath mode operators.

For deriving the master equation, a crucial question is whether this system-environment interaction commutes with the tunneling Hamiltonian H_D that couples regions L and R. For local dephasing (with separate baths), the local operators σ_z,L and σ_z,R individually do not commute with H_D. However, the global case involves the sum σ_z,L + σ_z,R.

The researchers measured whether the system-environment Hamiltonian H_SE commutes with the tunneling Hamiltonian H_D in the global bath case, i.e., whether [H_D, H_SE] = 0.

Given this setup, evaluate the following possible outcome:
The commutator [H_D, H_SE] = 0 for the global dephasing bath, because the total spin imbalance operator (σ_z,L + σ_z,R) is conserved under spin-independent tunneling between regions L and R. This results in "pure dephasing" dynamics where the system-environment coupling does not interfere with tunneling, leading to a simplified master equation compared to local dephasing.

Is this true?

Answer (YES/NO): YES